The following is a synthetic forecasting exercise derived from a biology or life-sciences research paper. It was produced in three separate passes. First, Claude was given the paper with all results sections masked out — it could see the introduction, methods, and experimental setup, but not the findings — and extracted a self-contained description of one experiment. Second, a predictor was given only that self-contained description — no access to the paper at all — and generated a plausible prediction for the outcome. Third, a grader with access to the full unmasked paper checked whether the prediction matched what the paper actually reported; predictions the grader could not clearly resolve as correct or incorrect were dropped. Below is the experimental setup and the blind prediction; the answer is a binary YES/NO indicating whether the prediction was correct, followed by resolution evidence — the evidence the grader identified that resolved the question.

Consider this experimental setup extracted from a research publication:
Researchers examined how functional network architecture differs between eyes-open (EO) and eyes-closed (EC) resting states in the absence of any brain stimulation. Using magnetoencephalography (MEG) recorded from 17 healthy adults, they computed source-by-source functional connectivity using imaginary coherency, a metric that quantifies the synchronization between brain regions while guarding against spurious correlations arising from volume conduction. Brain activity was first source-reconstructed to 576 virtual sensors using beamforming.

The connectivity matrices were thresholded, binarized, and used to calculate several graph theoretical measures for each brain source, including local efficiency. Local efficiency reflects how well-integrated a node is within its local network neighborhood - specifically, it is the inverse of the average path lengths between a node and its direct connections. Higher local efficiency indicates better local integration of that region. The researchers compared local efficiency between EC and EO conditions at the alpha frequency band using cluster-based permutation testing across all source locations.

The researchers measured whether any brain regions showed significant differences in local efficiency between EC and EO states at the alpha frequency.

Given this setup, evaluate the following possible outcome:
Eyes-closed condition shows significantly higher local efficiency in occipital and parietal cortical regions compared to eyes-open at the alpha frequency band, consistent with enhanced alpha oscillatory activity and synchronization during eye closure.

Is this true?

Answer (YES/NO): NO